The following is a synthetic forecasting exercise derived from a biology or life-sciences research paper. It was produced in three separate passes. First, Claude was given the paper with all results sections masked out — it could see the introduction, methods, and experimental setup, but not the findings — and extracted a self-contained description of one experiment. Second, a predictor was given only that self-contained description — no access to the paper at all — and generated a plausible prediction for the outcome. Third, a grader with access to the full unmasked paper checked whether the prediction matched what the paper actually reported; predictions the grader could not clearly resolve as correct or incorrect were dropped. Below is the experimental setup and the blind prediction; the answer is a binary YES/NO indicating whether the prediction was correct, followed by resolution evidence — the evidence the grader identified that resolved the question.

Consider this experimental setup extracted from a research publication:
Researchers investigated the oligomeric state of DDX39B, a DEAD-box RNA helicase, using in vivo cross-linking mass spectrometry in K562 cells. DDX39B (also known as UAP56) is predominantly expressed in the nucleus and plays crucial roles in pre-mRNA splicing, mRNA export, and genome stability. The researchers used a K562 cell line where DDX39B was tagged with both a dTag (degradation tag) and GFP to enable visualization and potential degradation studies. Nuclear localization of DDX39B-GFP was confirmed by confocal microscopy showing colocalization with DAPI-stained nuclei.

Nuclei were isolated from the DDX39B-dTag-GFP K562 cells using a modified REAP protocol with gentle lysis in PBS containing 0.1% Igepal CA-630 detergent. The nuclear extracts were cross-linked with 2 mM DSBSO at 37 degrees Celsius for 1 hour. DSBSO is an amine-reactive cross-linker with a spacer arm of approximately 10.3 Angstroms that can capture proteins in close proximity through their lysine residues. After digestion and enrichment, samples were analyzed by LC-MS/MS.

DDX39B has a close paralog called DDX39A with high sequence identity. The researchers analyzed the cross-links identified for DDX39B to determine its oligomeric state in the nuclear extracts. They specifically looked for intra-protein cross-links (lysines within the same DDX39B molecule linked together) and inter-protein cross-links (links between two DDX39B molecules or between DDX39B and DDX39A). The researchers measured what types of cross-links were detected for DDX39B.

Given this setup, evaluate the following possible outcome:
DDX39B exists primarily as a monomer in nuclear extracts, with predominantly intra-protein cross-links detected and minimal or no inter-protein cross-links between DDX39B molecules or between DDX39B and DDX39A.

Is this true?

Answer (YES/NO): NO